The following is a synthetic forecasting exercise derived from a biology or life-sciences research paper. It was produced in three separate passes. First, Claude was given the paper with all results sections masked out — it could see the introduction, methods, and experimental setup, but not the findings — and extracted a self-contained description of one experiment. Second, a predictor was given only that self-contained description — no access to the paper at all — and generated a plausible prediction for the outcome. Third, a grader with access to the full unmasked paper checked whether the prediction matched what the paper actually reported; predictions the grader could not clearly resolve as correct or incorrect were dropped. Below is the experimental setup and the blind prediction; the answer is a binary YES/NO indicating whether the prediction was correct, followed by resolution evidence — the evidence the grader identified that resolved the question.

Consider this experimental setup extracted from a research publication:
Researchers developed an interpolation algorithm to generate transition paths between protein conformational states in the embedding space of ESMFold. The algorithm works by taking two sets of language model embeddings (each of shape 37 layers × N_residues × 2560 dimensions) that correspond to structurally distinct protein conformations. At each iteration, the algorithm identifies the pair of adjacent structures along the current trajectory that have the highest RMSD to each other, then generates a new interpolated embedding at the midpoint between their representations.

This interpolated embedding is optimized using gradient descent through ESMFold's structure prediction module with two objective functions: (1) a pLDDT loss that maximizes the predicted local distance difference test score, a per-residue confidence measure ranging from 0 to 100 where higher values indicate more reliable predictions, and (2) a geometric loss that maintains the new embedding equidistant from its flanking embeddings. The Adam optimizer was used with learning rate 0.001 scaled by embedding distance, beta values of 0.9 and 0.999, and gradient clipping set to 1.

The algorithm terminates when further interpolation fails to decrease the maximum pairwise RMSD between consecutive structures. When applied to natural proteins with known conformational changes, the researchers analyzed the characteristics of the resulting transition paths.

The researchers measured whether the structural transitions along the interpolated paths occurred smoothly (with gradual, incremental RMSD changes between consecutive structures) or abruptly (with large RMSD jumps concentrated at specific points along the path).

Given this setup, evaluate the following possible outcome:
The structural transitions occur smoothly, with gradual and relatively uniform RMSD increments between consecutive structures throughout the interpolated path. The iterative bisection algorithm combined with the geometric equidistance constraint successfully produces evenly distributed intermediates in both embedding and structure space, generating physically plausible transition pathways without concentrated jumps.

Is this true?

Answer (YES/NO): NO